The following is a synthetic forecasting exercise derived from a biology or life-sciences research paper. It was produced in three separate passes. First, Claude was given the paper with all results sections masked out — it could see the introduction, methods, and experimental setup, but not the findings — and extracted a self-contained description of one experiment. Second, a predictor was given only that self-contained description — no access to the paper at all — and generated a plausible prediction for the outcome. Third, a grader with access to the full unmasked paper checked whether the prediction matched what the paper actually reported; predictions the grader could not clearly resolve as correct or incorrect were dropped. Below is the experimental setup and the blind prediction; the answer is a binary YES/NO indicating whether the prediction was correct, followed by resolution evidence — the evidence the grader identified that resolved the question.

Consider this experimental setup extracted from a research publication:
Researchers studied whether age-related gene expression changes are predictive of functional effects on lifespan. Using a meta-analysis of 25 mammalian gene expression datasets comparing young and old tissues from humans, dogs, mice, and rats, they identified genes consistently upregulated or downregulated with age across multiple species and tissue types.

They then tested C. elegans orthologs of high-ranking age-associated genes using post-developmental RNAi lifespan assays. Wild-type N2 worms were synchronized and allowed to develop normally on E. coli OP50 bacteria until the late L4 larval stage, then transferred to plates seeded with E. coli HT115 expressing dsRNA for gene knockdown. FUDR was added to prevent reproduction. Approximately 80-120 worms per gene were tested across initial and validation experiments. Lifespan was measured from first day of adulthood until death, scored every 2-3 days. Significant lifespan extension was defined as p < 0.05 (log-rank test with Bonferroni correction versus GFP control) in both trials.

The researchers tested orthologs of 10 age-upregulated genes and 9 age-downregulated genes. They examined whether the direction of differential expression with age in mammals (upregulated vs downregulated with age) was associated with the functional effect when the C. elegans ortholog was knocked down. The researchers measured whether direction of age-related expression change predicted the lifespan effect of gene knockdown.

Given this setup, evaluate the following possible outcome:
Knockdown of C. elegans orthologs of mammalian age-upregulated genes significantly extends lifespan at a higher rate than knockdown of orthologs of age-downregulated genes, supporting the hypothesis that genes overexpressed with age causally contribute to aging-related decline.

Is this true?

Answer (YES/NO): NO